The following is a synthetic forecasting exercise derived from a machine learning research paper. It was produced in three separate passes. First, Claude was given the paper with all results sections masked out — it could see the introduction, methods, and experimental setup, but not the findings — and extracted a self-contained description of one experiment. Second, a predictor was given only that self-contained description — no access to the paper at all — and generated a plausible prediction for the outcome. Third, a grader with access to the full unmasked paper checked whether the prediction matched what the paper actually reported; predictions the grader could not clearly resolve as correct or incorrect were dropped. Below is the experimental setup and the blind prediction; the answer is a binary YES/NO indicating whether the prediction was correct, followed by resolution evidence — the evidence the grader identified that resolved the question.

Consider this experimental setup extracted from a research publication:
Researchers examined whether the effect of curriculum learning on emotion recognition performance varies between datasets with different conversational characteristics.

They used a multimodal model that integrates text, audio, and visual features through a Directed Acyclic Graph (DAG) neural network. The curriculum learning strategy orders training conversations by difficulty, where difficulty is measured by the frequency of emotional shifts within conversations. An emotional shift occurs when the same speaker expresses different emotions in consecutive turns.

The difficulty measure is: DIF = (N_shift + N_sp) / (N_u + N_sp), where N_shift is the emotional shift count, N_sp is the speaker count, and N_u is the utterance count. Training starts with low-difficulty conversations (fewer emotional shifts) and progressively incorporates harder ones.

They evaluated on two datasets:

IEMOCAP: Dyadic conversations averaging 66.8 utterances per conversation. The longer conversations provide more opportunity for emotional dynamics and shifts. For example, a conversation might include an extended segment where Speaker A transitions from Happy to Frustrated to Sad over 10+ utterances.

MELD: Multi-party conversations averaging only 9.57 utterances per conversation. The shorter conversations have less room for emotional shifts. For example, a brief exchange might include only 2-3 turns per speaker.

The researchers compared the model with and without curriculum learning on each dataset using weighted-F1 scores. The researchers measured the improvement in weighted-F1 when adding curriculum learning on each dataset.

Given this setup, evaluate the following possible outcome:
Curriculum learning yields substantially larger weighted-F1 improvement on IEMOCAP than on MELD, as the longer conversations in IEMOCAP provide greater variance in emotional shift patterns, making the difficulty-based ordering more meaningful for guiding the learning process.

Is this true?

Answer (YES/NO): YES